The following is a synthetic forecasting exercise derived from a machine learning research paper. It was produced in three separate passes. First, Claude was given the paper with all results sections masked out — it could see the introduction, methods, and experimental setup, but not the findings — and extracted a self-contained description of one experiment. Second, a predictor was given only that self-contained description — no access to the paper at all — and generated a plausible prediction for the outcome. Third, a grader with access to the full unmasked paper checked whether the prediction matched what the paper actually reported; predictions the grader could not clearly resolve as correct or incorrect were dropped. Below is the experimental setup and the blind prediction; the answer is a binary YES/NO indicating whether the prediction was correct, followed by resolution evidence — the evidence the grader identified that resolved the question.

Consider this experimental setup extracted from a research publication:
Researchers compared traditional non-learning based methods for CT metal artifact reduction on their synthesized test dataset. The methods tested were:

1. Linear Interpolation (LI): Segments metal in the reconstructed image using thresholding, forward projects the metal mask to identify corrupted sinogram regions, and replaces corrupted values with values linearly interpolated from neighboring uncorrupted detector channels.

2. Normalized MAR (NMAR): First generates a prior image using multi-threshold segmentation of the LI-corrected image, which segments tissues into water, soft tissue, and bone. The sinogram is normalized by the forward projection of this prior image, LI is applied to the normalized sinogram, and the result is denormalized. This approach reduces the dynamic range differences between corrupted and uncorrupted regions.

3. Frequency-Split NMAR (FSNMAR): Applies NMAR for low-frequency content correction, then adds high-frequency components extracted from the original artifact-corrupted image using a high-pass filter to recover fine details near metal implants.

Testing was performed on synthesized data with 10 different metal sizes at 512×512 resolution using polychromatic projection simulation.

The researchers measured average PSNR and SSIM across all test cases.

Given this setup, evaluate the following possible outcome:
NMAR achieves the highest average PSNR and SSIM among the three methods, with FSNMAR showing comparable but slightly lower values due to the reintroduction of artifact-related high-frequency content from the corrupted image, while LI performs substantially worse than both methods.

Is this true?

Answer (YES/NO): YES